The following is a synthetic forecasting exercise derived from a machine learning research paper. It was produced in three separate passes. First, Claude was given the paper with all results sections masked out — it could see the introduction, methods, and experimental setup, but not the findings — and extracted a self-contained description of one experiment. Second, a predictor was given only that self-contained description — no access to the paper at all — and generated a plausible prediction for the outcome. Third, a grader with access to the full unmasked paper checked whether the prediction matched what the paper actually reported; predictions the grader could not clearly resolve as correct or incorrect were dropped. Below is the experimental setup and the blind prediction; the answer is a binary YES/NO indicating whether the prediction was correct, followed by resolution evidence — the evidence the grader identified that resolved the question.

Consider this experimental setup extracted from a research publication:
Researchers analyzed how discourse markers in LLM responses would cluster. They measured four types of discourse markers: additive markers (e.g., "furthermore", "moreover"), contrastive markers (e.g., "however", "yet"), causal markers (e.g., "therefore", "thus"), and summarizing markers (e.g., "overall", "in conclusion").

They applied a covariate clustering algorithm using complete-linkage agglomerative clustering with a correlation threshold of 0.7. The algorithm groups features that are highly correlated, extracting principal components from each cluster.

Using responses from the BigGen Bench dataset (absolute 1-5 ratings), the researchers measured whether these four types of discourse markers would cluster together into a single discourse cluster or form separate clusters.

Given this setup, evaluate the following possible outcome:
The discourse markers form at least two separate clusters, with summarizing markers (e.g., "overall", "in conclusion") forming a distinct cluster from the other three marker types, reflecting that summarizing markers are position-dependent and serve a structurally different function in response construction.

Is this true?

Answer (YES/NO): NO